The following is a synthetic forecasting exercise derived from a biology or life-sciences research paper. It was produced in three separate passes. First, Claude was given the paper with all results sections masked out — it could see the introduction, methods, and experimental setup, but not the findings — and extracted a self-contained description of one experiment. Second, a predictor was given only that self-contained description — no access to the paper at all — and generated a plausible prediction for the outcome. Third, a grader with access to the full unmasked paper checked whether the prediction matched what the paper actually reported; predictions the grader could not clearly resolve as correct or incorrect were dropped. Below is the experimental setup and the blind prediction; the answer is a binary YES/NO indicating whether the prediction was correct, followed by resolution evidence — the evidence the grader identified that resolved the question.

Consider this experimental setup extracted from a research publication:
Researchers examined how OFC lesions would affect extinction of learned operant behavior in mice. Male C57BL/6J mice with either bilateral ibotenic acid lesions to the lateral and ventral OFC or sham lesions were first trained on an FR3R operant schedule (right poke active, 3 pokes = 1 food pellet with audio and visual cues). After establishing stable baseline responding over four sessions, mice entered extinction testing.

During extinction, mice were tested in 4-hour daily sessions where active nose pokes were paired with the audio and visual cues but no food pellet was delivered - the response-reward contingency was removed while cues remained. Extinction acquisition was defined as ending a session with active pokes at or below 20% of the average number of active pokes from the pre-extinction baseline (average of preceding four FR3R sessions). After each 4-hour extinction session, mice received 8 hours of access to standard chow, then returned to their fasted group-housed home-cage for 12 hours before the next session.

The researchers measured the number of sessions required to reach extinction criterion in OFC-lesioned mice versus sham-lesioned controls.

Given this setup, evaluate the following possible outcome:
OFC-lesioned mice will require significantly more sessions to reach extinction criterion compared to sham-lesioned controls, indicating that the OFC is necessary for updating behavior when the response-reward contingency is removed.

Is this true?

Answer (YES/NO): NO